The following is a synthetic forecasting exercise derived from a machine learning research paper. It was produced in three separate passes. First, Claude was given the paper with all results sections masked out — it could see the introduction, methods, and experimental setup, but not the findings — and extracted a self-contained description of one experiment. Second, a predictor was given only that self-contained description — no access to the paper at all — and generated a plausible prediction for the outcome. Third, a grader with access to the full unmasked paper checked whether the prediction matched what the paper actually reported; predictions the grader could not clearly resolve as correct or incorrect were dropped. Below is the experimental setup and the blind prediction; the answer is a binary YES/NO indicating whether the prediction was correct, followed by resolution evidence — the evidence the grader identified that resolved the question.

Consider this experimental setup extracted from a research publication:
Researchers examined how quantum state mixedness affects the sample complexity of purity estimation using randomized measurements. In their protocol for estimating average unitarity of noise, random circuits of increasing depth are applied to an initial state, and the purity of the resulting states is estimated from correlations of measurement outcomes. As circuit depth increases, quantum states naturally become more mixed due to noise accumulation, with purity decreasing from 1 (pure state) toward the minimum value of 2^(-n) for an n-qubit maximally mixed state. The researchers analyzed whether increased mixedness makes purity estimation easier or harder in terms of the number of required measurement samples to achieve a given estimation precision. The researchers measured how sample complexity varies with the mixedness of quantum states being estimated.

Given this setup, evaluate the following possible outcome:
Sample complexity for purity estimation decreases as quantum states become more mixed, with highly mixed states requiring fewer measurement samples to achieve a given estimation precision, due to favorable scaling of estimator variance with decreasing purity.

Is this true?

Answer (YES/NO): YES